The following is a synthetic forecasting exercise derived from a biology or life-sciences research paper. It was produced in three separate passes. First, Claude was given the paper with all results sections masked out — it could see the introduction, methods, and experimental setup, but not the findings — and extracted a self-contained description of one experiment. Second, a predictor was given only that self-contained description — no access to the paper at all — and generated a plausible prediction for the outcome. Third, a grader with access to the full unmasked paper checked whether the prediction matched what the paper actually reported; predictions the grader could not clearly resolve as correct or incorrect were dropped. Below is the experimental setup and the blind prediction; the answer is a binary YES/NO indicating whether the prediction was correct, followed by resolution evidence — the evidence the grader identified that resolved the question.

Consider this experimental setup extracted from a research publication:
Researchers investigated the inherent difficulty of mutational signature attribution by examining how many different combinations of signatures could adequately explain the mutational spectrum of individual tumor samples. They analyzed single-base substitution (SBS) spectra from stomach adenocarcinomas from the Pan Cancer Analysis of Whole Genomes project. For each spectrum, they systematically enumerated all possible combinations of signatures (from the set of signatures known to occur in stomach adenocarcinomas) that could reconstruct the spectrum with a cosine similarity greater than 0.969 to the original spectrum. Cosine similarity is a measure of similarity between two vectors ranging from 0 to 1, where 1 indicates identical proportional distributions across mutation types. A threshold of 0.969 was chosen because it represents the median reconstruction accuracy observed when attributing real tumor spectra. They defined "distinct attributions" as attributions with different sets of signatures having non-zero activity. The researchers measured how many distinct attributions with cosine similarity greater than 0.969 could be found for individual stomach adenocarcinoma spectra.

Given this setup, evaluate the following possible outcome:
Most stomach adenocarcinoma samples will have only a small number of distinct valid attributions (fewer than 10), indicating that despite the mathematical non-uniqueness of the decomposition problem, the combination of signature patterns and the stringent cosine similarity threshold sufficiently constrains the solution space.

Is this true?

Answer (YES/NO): NO